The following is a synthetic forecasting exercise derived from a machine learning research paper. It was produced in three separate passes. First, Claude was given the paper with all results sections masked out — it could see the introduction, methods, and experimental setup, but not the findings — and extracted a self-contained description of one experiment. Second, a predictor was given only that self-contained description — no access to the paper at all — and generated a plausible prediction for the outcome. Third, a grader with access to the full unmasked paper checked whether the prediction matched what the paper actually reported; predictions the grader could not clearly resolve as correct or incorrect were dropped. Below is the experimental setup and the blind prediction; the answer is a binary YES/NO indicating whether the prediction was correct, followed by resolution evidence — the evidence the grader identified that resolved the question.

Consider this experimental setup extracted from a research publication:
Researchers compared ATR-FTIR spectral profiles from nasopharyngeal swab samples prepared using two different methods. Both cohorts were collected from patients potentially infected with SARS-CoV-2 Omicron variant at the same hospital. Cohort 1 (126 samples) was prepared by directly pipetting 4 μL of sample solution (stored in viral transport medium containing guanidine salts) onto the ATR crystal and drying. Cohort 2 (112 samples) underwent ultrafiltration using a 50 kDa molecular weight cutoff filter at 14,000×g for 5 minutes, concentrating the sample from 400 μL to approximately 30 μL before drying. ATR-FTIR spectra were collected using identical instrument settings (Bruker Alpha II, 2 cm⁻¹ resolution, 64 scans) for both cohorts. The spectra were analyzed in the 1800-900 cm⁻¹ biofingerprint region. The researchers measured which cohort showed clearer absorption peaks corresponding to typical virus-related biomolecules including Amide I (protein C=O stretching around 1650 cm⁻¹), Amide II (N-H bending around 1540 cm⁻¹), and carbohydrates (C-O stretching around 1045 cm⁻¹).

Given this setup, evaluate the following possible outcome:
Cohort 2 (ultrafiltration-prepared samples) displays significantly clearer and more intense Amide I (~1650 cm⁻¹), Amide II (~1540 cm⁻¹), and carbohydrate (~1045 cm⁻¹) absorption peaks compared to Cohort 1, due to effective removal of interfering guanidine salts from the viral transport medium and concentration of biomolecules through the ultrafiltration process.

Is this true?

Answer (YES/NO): YES